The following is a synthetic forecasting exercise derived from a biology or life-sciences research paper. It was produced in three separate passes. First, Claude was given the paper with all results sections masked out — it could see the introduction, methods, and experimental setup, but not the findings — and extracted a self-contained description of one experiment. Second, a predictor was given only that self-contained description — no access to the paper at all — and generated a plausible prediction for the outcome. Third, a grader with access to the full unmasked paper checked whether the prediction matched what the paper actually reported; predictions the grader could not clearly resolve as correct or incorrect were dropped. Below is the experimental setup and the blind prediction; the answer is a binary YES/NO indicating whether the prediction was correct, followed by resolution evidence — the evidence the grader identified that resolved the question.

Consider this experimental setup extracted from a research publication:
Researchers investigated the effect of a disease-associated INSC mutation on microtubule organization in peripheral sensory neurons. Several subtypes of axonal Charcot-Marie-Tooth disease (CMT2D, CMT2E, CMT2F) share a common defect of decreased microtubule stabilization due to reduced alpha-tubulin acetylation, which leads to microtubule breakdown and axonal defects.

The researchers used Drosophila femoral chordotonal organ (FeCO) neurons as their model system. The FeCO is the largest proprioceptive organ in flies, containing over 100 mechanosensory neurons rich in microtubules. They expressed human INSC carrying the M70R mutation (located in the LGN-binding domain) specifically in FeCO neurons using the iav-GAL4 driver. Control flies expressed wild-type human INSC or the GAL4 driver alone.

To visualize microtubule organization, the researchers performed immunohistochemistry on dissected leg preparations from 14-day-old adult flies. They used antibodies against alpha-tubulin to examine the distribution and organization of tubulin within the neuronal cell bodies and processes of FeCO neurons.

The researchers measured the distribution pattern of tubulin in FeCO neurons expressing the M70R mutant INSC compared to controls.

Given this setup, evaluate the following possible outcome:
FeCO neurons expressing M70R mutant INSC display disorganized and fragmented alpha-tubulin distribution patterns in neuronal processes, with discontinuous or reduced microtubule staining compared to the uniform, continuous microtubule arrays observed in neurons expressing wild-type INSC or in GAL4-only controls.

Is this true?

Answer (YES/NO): NO